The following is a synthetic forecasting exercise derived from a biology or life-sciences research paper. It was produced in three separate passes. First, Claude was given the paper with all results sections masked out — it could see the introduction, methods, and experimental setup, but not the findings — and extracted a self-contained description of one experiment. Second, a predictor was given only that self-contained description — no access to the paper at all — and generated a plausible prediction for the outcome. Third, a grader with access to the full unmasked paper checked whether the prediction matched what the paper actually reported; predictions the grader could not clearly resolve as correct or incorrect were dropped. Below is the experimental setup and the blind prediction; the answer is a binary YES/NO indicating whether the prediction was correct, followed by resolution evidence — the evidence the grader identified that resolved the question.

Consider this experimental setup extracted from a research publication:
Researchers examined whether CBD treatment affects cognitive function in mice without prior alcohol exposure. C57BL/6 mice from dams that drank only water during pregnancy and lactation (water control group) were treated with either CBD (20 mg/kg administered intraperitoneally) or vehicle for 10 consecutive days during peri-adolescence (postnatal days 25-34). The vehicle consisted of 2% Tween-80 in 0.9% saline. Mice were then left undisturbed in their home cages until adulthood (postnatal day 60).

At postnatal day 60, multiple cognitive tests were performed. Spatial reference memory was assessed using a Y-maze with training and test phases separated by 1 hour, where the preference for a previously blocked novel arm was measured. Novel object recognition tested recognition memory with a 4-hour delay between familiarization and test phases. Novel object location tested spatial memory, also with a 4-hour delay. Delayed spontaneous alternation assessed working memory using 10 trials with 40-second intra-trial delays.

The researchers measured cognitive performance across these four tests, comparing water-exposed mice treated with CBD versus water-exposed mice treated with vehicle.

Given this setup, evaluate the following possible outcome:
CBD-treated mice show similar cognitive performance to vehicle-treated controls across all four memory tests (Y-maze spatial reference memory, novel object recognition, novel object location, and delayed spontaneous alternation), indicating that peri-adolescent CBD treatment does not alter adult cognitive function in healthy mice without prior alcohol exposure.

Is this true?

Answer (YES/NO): YES